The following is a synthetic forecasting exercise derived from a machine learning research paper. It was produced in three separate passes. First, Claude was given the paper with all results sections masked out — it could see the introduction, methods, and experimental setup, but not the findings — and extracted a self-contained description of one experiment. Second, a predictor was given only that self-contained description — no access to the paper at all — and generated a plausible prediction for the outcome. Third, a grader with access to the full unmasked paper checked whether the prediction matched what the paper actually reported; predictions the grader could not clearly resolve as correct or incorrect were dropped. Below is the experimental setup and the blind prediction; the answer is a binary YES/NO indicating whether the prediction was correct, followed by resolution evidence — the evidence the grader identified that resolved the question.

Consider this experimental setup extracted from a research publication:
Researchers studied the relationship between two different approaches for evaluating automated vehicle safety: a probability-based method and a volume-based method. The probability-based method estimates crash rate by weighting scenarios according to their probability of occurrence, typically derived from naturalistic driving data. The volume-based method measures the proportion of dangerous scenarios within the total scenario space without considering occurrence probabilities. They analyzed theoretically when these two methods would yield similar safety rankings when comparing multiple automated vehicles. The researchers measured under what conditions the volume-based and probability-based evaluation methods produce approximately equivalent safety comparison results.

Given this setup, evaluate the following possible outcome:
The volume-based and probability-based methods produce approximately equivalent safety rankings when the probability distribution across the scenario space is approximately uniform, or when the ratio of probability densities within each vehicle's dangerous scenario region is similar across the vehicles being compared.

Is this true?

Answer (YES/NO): YES